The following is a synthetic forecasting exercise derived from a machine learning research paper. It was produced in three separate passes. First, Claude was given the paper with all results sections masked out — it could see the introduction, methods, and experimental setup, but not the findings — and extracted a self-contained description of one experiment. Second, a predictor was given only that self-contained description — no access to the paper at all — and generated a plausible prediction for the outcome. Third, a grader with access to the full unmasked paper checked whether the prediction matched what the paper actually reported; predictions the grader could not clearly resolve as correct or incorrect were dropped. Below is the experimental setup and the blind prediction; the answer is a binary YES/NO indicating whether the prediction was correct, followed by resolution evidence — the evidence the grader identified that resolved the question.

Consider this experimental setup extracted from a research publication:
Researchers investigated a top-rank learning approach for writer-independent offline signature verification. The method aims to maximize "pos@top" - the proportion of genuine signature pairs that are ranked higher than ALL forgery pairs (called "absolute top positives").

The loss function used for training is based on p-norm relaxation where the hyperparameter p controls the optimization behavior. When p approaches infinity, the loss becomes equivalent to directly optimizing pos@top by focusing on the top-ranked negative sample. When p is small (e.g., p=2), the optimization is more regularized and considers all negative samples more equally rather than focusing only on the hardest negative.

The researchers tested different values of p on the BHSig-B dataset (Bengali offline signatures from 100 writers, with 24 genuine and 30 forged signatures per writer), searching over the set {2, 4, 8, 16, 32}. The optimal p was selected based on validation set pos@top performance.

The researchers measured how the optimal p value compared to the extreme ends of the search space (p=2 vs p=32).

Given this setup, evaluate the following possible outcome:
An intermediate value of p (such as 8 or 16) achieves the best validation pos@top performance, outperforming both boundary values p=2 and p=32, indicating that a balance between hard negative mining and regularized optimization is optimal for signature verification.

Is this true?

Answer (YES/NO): NO